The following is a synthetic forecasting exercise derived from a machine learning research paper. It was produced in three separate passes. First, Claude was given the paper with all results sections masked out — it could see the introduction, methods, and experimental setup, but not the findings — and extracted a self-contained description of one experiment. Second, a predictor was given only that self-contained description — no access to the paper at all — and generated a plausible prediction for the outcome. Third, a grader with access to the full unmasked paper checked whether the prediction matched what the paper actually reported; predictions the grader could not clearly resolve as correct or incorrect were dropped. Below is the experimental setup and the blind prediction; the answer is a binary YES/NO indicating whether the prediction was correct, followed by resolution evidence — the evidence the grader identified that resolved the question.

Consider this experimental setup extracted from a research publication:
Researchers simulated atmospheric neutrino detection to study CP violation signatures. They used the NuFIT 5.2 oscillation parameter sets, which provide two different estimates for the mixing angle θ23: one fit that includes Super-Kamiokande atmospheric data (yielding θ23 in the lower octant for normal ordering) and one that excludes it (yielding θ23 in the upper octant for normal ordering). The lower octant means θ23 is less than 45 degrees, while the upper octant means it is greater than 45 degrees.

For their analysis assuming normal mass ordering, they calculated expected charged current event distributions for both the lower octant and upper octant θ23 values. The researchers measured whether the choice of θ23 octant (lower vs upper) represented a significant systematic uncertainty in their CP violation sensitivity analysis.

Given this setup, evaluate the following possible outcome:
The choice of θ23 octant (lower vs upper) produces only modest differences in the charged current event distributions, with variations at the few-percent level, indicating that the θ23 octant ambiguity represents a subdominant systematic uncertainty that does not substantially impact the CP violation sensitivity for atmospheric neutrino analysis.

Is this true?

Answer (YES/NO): NO